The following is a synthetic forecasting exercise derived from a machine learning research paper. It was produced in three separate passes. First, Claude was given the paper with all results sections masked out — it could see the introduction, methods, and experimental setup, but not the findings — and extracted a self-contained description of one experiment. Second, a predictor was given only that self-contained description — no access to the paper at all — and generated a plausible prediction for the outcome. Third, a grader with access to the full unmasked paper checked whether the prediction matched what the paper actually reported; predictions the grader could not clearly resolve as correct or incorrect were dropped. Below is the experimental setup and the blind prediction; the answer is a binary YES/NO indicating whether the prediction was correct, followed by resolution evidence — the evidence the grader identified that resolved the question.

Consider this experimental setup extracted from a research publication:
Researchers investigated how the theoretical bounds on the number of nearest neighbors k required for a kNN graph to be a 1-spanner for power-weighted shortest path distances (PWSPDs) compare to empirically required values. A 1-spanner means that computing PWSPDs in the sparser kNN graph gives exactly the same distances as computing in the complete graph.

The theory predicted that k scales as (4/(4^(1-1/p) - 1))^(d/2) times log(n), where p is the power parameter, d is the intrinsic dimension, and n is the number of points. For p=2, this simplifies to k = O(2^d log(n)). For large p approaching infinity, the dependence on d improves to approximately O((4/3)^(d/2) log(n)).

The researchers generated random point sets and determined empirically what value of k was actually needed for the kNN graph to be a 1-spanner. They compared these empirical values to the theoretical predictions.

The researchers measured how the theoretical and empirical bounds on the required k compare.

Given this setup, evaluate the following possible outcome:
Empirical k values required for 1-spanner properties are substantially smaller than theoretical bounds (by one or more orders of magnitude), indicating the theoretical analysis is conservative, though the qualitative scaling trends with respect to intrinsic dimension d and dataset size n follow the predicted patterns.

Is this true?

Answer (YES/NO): NO